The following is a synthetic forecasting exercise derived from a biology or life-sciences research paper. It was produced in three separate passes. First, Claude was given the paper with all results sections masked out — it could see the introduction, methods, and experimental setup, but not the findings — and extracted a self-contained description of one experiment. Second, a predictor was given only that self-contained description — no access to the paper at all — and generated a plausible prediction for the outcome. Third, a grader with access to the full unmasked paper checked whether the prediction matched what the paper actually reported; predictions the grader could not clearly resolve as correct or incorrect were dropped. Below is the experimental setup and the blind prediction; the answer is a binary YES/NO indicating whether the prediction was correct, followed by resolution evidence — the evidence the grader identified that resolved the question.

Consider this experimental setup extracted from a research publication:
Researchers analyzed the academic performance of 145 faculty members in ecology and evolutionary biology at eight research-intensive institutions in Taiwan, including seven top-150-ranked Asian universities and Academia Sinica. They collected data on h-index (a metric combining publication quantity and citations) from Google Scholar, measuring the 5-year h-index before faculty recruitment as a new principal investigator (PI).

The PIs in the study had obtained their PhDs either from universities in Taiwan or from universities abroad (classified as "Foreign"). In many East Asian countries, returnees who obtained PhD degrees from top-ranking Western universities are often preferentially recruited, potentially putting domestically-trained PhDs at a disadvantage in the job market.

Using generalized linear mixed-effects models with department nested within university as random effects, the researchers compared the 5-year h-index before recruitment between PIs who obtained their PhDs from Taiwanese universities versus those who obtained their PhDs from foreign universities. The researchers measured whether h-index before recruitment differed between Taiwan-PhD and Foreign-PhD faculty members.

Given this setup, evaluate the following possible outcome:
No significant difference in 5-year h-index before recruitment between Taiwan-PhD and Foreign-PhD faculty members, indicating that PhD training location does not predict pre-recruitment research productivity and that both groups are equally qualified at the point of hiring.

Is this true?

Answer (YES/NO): YES